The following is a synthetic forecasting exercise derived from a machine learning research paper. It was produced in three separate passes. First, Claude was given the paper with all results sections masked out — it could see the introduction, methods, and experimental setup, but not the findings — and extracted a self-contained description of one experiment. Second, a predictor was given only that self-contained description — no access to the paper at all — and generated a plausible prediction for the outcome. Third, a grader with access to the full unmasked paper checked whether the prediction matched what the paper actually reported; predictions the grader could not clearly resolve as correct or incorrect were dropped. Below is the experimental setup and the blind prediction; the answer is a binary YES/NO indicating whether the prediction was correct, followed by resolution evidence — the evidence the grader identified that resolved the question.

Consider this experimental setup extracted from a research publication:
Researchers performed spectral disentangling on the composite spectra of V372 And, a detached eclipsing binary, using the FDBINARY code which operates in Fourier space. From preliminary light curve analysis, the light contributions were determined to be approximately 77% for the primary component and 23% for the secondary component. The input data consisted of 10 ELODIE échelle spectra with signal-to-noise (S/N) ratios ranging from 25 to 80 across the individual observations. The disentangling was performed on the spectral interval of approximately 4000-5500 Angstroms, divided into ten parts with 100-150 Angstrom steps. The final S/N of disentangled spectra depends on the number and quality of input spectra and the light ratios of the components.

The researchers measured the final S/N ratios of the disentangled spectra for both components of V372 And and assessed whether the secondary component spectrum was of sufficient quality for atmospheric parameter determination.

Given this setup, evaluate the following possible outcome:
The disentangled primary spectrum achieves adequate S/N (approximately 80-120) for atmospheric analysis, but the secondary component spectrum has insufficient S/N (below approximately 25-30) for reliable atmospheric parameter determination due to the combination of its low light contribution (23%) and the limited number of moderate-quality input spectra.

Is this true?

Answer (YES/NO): NO